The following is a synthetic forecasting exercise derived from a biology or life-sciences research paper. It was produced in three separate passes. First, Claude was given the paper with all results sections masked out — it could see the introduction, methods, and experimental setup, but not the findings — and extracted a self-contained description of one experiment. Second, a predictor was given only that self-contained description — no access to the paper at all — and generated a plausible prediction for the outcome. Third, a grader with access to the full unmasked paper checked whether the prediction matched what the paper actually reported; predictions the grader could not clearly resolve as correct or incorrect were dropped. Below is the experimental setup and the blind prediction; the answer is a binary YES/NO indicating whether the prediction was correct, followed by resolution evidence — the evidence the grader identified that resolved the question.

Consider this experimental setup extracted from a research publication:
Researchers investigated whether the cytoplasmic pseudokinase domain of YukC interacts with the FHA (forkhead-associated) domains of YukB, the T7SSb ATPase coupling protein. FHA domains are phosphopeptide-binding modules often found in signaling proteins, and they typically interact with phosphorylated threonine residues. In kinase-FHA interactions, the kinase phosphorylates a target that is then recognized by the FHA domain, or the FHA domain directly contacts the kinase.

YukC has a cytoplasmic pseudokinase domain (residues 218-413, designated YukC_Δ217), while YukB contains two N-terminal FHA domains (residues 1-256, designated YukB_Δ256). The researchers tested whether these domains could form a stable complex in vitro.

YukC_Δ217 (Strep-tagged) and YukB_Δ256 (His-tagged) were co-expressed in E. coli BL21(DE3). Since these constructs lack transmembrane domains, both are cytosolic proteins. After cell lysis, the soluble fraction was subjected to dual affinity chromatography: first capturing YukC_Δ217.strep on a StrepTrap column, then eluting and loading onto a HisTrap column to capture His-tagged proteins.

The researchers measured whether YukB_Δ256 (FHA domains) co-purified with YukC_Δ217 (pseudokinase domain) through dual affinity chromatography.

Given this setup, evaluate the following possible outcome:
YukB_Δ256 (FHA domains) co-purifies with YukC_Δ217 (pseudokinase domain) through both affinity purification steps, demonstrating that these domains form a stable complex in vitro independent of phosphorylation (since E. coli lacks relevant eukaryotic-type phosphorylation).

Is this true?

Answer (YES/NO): YES